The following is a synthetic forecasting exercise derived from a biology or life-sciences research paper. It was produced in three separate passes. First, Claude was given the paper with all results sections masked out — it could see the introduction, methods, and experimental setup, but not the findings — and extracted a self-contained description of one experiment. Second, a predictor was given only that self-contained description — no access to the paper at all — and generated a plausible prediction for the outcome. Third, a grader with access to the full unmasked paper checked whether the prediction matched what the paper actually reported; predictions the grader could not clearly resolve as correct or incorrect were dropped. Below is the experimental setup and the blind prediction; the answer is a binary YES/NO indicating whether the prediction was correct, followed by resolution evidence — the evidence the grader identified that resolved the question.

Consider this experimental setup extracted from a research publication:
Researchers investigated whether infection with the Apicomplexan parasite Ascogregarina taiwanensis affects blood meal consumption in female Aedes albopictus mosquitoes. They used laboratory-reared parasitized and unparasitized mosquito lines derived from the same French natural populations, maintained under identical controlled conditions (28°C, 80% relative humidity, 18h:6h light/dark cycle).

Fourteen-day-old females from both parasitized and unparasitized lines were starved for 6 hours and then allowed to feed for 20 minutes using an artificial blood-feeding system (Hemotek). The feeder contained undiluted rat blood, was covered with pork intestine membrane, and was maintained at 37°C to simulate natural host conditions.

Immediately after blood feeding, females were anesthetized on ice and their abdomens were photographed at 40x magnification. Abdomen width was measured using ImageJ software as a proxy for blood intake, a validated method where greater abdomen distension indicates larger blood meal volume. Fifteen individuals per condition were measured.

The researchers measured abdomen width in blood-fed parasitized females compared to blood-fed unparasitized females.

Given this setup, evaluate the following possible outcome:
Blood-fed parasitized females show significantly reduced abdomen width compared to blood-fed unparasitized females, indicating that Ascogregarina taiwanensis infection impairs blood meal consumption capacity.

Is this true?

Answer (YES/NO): NO